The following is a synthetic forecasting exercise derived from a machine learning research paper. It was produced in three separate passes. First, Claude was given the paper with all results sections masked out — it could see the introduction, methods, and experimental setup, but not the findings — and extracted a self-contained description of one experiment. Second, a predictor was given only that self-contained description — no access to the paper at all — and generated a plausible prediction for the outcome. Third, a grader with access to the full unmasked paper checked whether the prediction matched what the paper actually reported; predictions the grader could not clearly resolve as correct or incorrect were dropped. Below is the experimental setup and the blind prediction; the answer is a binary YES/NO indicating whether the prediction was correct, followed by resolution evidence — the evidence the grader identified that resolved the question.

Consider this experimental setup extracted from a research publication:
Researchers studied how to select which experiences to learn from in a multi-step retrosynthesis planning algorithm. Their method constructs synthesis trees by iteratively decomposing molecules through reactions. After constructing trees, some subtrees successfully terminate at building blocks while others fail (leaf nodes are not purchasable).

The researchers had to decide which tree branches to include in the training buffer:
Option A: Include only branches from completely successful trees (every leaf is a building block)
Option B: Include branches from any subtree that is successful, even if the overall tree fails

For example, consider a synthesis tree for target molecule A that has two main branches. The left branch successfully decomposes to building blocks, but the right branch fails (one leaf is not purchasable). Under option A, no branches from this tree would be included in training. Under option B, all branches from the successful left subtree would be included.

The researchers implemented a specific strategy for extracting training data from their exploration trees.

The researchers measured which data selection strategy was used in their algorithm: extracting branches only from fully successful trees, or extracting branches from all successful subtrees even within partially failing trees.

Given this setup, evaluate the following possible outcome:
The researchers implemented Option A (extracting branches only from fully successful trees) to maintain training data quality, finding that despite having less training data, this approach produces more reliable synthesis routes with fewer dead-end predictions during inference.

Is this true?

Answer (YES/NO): NO